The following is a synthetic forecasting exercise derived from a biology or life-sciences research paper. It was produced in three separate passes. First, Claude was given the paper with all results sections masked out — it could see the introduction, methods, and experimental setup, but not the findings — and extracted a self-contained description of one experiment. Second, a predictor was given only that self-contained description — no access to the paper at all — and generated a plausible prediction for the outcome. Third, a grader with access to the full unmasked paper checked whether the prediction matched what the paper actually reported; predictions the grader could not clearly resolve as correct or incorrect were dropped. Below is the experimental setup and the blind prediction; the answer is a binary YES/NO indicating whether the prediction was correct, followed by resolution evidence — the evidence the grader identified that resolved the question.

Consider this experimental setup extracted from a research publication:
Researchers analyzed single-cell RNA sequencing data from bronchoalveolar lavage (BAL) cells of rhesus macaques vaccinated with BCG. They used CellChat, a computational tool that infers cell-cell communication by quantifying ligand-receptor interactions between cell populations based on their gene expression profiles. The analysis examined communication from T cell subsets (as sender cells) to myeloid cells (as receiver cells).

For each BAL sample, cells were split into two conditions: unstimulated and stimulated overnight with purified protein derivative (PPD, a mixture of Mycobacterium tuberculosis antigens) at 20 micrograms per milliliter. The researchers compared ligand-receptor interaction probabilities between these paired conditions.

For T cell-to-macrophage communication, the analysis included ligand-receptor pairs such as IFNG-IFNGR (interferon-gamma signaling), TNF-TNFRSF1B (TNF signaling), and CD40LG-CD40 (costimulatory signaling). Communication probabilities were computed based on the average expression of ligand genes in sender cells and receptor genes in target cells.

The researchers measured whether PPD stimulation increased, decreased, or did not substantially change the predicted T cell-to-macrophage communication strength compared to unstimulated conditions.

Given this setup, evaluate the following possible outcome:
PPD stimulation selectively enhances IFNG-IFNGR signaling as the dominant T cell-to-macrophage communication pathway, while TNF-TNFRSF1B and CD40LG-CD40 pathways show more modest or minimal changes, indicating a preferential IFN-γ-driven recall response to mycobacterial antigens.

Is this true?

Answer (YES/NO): NO